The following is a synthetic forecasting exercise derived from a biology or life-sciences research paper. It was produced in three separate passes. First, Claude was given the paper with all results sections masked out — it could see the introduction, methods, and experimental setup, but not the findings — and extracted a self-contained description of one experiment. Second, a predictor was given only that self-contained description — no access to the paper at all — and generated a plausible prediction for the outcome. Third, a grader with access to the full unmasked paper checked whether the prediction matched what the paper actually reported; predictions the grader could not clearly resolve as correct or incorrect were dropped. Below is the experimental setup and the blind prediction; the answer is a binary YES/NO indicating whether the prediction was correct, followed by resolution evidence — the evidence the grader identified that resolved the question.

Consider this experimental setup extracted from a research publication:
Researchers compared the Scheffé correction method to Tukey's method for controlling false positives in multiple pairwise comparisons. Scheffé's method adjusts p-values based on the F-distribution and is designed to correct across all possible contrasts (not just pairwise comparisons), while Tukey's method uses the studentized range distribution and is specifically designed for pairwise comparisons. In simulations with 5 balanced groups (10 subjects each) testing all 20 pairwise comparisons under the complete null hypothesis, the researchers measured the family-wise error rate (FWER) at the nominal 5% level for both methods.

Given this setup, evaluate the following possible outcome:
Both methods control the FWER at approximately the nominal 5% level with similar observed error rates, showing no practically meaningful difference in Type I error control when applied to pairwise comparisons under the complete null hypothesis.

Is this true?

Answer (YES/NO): NO